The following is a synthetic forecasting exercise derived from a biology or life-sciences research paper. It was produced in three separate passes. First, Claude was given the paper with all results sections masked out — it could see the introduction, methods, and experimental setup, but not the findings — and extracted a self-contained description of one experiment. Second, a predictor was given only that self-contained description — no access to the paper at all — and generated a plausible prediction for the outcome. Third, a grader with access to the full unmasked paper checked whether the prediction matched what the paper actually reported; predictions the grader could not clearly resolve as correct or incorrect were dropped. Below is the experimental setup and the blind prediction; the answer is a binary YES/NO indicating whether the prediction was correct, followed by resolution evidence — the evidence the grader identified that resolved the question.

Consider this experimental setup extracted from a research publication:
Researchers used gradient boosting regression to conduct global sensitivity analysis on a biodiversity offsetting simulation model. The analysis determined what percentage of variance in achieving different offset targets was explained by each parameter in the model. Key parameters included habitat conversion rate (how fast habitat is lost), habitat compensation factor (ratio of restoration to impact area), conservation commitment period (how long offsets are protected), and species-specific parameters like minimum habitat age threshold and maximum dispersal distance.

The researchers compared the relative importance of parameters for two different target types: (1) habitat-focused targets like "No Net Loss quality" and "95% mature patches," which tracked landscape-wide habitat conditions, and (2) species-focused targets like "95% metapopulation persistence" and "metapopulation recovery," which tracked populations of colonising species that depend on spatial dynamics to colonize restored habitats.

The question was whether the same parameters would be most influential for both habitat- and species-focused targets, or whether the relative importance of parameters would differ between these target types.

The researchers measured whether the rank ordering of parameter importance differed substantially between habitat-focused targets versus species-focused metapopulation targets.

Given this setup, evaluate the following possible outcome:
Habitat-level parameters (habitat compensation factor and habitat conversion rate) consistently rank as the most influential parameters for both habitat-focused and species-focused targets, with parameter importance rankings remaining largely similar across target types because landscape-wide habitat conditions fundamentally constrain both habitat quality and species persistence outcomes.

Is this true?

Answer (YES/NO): NO